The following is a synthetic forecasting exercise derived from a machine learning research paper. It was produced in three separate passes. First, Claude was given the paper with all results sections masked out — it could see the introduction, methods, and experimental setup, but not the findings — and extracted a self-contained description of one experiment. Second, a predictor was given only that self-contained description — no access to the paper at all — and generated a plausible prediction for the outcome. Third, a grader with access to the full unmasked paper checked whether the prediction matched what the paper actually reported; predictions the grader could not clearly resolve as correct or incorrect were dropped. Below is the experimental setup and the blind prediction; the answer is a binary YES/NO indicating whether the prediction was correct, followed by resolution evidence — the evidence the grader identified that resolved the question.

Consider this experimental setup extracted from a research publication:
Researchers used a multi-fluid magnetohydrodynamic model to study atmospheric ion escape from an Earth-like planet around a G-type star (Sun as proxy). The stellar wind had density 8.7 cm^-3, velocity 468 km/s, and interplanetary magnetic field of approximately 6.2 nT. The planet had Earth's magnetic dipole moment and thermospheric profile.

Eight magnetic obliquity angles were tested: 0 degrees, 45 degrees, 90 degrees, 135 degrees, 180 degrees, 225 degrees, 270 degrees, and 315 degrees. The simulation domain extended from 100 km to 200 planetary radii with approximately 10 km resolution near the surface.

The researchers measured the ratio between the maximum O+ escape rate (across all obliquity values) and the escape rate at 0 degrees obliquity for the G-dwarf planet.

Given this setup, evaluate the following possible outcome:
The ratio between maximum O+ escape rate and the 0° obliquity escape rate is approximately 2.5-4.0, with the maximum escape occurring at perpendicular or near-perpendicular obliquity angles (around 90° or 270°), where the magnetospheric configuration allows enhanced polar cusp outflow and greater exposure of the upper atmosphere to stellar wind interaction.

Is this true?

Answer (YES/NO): NO